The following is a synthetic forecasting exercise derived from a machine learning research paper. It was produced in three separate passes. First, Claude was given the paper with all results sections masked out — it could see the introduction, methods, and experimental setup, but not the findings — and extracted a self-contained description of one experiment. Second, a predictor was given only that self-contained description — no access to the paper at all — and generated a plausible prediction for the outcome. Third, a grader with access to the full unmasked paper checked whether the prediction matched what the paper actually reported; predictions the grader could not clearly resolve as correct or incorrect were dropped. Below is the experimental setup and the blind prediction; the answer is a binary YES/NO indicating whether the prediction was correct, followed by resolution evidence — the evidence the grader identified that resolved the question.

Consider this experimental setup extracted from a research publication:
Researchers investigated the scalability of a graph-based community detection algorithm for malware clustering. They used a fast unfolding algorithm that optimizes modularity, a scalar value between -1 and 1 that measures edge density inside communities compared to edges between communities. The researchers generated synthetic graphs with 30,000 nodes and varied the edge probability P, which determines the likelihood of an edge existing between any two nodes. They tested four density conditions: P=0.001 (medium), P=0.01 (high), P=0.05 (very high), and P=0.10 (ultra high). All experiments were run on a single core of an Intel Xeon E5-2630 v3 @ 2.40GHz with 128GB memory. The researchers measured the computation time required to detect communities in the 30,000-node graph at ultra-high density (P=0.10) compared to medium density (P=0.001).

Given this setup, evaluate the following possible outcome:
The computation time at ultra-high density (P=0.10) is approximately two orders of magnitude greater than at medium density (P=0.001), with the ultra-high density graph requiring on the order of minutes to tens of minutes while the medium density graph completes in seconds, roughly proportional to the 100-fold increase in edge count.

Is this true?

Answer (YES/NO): NO